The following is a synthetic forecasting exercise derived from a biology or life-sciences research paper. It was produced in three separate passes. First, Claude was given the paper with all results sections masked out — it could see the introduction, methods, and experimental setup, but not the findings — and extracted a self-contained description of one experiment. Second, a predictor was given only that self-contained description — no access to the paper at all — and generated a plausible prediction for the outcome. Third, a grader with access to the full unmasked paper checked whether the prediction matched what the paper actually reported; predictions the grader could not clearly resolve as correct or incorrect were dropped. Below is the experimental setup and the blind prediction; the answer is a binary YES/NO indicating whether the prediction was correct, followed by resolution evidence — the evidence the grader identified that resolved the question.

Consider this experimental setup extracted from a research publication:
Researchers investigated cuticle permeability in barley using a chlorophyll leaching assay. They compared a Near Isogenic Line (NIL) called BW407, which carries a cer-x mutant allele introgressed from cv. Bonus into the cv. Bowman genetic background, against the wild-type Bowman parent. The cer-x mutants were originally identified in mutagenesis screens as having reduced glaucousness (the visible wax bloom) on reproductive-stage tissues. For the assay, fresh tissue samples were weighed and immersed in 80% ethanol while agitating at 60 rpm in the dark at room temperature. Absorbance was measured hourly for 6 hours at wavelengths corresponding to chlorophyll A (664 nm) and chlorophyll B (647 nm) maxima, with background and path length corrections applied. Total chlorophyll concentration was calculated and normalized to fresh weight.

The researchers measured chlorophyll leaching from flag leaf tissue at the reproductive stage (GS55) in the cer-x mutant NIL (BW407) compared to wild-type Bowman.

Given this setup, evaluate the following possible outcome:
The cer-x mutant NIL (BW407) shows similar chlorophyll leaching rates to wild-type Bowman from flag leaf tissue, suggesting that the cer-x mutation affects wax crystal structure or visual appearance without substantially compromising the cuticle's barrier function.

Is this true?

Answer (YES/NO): YES